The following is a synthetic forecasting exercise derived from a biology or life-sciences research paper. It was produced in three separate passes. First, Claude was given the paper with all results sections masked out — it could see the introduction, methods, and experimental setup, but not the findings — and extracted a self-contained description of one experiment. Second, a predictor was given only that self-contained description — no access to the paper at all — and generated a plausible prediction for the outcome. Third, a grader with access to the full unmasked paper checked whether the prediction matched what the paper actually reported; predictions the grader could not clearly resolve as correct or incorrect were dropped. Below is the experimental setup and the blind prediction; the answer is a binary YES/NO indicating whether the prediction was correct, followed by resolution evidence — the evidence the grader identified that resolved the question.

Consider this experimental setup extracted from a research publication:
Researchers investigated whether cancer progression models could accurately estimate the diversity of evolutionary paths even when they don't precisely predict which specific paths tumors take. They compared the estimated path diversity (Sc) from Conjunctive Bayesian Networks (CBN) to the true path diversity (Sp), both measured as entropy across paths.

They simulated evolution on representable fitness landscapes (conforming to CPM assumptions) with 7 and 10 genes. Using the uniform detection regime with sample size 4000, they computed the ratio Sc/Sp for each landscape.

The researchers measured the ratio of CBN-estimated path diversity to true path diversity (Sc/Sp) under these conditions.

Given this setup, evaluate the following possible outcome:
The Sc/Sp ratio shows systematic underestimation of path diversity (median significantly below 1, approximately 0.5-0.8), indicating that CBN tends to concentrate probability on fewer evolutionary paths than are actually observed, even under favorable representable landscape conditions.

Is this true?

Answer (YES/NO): NO